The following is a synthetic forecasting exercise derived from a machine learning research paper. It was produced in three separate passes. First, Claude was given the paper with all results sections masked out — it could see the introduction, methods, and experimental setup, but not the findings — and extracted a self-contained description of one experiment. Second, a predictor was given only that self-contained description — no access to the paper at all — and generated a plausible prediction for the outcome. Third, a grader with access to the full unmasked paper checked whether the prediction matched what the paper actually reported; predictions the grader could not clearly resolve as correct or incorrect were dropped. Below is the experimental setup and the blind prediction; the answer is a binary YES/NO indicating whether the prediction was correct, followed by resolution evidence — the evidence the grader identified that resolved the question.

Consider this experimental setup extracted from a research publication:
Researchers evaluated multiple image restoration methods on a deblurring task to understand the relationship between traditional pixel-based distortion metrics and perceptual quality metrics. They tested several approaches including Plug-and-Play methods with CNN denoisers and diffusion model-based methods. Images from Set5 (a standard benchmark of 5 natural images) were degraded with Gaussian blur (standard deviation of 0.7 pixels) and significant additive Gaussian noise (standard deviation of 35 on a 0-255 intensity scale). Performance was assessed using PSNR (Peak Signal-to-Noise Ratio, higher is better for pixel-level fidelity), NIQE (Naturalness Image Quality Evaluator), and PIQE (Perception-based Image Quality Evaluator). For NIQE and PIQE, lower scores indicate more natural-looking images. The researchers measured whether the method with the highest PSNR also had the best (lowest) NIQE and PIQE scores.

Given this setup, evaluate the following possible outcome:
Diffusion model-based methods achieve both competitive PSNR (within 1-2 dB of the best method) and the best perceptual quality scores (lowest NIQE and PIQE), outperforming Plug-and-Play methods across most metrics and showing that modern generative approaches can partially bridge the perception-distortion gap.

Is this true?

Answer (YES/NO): YES